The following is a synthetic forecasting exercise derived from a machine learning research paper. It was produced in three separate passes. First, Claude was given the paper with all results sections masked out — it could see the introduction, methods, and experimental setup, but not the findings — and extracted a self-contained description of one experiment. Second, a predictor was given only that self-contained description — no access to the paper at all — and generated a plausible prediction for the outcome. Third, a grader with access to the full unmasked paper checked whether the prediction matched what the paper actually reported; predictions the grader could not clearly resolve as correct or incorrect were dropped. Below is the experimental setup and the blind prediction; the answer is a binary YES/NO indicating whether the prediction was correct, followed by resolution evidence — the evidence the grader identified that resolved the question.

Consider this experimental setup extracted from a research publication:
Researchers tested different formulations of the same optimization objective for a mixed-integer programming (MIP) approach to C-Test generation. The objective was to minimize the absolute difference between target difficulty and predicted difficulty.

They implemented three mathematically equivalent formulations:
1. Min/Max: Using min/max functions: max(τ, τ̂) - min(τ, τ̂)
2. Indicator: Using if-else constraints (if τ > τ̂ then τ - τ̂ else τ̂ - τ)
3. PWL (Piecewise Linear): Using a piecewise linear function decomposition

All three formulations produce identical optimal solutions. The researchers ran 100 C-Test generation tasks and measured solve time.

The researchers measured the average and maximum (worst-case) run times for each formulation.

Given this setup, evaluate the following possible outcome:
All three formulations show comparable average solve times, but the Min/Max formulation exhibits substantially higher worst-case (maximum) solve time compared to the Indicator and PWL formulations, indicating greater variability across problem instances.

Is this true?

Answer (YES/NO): NO